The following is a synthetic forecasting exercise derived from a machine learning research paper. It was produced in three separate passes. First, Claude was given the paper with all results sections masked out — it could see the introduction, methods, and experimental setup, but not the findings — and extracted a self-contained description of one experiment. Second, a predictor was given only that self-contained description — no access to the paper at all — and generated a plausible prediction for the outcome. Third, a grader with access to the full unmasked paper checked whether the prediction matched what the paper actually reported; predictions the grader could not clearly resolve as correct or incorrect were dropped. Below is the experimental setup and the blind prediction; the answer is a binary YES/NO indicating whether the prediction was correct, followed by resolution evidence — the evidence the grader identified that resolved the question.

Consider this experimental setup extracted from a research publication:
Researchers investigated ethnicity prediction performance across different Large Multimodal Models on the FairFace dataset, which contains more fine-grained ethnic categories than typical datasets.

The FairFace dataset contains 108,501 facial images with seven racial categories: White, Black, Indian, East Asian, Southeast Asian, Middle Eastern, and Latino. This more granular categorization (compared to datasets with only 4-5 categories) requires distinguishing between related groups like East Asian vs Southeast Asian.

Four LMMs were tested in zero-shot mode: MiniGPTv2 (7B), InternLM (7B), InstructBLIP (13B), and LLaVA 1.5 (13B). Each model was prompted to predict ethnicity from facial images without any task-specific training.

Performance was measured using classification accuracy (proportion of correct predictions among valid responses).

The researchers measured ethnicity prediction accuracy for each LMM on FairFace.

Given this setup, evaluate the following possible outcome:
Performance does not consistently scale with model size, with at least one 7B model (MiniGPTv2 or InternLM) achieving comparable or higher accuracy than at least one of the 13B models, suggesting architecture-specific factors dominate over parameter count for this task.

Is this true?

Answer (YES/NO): NO